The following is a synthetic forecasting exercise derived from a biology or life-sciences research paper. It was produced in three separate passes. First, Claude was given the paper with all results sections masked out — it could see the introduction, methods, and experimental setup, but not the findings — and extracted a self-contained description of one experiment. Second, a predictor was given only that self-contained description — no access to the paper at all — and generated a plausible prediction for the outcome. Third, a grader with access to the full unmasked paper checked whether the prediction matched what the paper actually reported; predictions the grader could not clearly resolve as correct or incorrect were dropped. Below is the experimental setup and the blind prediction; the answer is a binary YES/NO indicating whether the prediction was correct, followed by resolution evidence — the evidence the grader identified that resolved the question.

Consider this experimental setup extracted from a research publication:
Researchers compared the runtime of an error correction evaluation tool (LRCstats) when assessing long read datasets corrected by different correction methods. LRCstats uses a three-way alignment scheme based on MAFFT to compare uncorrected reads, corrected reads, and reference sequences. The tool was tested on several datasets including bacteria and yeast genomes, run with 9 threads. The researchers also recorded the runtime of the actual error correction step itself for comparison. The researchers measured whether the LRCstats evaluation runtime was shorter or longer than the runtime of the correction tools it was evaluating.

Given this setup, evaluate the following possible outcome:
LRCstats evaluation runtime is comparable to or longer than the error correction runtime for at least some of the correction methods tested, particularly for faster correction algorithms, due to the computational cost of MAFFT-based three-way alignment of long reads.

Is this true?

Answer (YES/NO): YES